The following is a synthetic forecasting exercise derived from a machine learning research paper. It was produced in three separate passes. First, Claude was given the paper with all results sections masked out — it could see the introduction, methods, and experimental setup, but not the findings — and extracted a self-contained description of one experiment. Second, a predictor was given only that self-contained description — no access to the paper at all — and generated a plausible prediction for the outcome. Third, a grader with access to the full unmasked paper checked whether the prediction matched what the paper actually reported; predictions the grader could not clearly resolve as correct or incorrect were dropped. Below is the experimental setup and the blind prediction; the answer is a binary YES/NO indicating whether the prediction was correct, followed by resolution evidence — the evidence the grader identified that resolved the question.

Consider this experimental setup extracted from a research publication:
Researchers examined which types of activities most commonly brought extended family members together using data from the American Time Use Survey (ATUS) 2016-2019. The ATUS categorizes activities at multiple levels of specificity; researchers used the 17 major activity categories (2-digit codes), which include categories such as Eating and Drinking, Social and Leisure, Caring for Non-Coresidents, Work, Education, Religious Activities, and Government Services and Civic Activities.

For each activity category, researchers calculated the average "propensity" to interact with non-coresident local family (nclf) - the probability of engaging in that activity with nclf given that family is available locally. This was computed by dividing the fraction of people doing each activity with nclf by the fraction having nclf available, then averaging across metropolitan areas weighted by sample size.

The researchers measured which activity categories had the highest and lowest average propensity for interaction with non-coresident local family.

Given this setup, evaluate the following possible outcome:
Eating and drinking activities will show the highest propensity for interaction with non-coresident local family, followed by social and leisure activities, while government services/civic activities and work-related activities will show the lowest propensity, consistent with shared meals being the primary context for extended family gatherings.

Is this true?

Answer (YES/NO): NO